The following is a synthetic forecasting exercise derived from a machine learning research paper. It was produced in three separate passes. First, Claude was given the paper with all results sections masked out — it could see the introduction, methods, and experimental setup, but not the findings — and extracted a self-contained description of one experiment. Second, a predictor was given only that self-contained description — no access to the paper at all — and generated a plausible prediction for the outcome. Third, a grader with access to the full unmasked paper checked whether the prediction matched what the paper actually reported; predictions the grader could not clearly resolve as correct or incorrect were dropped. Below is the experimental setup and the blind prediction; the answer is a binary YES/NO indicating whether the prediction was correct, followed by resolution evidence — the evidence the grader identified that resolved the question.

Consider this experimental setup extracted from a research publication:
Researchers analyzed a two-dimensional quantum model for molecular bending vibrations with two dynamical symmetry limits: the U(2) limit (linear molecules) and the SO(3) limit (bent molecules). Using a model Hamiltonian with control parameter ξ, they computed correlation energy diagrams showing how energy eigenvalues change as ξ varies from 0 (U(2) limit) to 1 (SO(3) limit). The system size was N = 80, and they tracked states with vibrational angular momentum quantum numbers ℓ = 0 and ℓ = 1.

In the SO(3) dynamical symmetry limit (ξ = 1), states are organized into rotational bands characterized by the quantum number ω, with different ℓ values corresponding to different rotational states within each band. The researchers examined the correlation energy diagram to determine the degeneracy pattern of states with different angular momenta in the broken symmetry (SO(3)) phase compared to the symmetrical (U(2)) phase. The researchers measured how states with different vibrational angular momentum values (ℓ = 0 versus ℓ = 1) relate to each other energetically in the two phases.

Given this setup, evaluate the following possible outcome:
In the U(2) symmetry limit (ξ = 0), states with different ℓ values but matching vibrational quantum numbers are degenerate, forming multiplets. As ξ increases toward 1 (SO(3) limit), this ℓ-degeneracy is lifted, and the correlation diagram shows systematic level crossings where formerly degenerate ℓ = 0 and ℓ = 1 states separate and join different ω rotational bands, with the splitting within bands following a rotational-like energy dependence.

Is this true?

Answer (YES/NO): NO